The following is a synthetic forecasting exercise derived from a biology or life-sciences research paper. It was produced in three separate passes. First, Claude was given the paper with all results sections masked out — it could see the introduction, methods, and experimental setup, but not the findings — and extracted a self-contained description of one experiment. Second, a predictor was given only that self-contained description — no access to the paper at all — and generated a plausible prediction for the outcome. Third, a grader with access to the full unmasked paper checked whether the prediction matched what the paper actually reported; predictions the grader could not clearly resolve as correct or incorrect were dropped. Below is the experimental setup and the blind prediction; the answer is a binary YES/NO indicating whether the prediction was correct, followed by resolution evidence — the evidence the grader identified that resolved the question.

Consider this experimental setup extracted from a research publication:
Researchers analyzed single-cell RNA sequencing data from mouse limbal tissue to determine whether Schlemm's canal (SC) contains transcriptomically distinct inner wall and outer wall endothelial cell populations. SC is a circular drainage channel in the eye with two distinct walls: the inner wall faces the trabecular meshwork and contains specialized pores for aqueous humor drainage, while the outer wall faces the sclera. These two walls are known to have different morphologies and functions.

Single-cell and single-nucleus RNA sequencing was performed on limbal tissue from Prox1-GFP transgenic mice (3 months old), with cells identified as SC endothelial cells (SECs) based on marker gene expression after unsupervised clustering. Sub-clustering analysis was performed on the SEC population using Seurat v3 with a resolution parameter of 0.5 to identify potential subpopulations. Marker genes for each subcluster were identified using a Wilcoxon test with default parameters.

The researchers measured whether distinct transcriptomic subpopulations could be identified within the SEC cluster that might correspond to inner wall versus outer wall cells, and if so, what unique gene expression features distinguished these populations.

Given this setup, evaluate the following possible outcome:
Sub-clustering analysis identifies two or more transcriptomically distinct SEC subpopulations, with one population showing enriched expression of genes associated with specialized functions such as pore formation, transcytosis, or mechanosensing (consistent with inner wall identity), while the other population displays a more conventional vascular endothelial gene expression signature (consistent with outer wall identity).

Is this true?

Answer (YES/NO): YES